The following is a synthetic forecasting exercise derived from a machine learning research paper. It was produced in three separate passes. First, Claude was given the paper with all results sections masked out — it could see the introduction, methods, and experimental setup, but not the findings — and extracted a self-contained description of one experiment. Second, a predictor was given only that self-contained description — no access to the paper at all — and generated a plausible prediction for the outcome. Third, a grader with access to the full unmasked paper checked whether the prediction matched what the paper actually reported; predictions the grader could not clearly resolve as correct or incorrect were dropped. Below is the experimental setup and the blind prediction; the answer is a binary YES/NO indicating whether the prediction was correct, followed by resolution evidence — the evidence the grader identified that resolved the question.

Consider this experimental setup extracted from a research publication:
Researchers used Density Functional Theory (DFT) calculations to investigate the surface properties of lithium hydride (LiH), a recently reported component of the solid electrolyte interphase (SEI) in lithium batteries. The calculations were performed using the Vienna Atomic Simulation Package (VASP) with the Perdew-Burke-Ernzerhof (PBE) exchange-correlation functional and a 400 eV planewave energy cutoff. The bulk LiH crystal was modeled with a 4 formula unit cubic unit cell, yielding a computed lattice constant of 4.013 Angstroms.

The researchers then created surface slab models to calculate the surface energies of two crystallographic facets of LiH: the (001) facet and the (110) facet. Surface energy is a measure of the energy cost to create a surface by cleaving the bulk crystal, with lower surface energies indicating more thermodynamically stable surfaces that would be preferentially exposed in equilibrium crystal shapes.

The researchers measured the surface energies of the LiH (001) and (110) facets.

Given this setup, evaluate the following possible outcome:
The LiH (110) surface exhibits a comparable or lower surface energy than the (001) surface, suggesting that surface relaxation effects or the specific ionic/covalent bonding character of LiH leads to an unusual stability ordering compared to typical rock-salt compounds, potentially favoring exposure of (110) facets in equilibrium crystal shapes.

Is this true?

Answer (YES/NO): NO